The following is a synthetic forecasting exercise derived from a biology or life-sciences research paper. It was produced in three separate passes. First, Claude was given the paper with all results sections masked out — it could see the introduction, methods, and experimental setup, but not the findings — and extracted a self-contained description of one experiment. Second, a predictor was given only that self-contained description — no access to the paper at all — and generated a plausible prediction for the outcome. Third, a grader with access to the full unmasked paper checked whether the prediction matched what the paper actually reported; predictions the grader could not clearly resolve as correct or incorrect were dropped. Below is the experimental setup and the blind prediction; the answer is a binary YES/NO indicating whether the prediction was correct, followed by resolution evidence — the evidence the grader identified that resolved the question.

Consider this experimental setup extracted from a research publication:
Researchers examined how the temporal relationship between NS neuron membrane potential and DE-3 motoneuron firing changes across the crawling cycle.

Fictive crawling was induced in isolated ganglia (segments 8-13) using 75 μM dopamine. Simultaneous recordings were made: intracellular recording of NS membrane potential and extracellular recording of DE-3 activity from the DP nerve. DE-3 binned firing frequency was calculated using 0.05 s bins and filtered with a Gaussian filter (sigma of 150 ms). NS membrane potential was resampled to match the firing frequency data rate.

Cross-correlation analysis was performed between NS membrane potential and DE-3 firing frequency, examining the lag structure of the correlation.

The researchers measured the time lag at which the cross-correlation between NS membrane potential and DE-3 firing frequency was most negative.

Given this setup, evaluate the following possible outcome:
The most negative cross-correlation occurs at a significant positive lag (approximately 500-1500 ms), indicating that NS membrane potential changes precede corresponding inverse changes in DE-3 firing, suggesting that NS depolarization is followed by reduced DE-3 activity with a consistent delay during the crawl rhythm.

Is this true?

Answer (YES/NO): NO